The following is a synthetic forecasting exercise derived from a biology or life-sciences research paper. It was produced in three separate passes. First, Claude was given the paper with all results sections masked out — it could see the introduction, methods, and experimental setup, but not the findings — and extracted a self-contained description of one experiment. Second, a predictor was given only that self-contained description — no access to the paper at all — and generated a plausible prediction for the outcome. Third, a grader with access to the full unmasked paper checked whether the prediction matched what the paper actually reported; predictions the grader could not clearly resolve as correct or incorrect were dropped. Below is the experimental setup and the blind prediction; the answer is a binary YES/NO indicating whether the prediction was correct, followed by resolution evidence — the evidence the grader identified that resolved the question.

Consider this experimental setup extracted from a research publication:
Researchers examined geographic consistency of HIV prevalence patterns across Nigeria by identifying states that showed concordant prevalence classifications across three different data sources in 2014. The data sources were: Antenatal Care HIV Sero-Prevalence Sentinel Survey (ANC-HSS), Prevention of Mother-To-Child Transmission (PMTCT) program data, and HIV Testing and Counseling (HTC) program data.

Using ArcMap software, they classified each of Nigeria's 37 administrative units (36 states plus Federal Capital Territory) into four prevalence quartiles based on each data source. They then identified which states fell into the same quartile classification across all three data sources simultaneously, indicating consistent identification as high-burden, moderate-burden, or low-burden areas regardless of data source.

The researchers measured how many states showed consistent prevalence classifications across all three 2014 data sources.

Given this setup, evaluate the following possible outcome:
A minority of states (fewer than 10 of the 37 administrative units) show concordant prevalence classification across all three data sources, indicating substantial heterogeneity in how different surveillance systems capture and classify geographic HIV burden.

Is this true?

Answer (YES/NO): YES